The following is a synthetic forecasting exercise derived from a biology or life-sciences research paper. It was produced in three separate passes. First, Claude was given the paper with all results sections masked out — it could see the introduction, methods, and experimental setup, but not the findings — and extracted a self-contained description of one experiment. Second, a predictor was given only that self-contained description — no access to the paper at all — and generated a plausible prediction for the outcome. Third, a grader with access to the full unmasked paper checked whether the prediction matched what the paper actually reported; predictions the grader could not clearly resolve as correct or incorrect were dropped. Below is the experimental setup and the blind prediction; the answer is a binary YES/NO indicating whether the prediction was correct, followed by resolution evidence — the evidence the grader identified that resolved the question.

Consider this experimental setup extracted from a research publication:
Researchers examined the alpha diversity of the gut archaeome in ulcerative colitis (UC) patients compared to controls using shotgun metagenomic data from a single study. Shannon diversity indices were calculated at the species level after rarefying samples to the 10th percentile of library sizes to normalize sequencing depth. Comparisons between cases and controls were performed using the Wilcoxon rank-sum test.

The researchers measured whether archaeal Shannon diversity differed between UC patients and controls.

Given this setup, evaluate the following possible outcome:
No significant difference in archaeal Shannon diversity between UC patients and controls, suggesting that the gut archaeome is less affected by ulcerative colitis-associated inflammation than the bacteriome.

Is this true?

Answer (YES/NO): NO